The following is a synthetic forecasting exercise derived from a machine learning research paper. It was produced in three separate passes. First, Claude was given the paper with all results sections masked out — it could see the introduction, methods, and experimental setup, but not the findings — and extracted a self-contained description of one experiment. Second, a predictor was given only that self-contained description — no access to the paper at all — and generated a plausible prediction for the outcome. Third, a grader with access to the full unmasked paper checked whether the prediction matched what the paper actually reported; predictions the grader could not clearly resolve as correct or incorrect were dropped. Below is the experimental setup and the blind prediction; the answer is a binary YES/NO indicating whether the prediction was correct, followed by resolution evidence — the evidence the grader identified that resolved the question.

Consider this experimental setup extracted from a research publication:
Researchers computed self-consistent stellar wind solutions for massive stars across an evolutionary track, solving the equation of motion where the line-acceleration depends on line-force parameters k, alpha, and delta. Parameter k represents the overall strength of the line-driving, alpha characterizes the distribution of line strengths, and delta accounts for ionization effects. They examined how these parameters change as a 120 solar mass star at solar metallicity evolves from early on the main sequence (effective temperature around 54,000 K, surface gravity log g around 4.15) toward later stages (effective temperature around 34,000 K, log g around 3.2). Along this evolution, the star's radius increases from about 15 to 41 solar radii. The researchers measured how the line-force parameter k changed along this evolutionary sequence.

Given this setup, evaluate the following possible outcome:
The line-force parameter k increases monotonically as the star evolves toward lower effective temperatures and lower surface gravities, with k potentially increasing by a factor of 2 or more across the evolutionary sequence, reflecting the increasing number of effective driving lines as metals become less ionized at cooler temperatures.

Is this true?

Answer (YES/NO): NO